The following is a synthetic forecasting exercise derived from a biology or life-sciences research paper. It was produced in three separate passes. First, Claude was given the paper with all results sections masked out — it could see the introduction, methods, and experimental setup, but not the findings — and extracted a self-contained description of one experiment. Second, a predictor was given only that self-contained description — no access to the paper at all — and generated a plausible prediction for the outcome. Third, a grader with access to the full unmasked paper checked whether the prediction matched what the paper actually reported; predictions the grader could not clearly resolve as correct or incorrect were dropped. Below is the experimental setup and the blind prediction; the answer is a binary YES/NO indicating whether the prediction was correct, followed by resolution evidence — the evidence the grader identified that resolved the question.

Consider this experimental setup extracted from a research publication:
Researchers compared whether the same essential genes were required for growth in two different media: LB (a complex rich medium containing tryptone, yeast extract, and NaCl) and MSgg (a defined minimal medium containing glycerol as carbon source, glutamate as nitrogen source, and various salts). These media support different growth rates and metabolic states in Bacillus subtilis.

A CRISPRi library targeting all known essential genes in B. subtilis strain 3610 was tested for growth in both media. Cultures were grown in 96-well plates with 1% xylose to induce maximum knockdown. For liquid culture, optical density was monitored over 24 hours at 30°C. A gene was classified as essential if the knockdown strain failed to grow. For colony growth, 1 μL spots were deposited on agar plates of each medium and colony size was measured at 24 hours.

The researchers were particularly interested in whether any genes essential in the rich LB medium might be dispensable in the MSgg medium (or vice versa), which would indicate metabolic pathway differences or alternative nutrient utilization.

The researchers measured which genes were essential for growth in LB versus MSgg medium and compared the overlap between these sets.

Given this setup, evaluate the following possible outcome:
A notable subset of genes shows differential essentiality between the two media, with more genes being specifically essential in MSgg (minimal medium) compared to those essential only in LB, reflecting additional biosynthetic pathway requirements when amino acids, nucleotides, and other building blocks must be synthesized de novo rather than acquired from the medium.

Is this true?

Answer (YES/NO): NO